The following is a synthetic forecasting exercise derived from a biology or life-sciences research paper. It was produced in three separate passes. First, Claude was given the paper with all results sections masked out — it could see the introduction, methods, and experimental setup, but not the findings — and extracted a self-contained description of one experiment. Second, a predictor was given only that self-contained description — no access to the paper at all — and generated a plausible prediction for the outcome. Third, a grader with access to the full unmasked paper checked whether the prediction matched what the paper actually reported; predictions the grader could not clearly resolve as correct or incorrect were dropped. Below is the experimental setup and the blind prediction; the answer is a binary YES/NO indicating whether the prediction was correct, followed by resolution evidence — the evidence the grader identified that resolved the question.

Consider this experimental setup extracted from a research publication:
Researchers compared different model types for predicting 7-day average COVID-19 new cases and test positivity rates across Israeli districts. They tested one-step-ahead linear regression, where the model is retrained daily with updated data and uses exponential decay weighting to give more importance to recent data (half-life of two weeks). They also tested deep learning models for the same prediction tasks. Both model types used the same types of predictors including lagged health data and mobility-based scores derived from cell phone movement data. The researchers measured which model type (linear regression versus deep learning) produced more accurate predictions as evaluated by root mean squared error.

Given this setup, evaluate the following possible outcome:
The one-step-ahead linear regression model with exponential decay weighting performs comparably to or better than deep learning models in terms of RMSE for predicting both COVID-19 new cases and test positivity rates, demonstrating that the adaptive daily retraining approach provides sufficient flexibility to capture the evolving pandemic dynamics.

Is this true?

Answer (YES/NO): YES